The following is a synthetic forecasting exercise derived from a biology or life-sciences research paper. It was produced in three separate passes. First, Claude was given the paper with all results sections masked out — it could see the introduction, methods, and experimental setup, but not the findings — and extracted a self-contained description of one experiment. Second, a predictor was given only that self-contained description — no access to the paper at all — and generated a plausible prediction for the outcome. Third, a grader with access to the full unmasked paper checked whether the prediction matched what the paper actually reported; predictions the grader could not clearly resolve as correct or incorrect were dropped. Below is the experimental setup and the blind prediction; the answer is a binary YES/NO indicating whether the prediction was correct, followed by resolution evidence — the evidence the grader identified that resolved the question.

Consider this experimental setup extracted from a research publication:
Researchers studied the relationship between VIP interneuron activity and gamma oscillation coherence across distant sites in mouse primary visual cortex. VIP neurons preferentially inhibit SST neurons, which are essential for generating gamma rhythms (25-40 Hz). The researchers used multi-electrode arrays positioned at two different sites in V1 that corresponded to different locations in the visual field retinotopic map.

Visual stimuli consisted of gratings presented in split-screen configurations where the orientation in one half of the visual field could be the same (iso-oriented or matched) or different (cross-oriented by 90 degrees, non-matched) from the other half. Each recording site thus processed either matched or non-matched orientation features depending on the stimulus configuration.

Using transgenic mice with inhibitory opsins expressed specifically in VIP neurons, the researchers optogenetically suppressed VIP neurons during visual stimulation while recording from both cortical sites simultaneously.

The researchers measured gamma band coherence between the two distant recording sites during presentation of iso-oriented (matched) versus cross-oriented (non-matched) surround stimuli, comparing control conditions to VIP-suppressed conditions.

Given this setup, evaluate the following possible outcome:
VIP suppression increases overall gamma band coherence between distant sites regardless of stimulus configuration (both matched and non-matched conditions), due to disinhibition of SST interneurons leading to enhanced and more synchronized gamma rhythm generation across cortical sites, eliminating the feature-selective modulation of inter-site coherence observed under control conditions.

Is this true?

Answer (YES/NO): NO